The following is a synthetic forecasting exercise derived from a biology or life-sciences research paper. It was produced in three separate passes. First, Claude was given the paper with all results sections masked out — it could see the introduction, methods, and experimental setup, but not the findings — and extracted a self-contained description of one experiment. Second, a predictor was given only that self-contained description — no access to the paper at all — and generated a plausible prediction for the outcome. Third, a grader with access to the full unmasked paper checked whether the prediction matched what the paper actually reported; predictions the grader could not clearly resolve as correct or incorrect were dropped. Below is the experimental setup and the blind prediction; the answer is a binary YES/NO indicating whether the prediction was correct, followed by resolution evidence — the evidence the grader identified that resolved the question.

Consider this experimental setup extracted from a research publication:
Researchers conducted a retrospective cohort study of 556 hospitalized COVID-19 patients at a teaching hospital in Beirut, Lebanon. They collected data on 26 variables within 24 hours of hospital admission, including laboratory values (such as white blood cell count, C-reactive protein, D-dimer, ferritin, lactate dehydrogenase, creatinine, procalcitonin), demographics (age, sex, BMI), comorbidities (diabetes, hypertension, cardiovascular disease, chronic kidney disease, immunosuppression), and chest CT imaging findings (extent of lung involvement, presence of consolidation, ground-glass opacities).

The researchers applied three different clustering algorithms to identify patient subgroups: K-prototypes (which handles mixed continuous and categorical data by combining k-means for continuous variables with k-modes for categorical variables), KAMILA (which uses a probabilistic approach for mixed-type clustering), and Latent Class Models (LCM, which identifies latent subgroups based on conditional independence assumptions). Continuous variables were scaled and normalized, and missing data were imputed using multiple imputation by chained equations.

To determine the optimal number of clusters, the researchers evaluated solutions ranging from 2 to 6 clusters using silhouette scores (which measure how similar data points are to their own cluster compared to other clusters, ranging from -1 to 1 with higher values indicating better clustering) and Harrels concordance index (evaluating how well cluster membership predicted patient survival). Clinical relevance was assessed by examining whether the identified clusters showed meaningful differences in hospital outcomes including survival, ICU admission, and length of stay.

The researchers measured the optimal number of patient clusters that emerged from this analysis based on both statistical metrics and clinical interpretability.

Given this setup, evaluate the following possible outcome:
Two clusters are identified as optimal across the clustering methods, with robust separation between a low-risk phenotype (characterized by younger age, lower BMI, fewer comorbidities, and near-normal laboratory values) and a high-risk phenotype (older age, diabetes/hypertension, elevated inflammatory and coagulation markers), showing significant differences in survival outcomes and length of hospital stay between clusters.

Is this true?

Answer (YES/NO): NO